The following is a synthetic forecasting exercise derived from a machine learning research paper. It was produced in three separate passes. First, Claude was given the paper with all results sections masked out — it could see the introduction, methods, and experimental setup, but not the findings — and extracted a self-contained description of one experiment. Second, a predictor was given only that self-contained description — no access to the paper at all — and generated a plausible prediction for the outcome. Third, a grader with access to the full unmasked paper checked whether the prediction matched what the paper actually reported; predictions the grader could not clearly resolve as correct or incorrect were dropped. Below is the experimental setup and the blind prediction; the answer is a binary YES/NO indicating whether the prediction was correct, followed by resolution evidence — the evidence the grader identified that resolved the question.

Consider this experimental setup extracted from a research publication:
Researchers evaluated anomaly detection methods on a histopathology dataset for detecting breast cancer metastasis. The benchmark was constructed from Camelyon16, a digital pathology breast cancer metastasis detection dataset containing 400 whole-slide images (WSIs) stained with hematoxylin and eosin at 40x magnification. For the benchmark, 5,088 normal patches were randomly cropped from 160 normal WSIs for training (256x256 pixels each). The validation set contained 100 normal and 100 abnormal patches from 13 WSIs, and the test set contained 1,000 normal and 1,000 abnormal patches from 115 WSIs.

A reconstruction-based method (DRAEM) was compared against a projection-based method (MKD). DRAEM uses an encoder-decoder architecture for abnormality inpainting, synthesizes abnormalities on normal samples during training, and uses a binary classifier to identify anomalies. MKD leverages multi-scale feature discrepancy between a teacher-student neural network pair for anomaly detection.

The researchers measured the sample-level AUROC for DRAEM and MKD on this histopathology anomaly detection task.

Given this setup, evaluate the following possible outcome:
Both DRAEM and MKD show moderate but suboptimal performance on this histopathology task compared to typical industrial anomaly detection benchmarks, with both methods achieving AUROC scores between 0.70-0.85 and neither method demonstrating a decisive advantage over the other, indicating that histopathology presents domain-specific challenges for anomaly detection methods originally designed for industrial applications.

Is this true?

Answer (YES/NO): NO